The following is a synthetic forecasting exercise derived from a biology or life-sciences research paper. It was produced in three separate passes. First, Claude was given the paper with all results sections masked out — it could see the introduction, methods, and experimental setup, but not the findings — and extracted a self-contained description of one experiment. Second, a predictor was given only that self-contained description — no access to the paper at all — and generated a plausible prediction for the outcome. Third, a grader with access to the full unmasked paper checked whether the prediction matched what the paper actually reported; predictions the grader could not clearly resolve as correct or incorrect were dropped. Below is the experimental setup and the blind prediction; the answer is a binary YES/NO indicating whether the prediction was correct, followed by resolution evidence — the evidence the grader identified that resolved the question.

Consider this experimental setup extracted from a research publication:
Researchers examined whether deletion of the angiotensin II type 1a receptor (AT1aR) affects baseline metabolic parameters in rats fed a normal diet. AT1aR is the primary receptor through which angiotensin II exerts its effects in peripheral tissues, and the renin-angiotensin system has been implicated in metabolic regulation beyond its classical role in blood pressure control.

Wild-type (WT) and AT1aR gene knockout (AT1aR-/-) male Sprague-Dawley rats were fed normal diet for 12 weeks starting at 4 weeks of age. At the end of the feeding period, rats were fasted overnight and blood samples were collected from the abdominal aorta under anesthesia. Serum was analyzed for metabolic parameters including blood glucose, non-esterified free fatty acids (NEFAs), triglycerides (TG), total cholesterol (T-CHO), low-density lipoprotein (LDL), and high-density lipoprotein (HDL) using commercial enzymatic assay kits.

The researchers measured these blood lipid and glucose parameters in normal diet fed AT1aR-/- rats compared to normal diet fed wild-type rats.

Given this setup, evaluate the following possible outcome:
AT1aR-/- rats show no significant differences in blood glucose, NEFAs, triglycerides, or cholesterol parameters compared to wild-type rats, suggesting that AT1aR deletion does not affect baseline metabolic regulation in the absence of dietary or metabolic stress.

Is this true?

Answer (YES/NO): NO